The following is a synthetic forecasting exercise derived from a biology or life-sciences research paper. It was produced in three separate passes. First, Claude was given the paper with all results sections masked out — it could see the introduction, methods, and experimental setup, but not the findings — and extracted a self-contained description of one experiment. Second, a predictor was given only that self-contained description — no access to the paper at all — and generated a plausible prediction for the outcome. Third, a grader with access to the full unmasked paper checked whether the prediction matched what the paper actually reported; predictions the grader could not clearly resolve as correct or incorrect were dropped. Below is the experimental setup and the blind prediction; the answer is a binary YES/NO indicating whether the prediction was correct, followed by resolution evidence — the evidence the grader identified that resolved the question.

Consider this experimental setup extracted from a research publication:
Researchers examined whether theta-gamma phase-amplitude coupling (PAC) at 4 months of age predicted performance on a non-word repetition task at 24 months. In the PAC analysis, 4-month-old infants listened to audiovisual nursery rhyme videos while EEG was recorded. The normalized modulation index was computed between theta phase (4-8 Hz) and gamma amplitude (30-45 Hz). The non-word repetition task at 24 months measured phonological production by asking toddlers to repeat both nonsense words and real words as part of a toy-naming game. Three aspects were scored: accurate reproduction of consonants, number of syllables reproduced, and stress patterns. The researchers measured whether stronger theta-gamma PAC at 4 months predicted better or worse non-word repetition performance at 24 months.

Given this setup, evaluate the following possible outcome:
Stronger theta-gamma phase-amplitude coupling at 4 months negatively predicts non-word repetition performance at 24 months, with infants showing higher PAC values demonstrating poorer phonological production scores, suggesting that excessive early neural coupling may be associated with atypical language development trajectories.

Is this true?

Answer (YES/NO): NO